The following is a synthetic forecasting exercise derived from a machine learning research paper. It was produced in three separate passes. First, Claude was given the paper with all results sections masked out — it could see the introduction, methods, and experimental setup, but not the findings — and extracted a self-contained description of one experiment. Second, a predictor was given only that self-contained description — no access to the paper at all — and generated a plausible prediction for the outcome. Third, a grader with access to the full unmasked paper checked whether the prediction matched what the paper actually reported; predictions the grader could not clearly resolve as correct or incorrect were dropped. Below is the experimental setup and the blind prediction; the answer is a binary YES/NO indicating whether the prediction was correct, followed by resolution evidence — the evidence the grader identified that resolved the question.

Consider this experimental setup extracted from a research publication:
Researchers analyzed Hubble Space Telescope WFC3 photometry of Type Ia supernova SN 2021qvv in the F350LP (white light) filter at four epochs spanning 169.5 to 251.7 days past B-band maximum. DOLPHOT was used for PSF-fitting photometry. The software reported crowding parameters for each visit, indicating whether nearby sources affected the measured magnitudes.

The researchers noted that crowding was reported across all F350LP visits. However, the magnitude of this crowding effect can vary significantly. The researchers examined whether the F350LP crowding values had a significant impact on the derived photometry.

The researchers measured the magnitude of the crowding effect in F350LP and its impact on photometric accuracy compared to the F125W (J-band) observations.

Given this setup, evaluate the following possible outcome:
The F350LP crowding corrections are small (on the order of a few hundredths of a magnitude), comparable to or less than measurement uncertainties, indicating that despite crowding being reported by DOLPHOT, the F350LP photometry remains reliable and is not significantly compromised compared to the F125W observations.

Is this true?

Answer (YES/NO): YES